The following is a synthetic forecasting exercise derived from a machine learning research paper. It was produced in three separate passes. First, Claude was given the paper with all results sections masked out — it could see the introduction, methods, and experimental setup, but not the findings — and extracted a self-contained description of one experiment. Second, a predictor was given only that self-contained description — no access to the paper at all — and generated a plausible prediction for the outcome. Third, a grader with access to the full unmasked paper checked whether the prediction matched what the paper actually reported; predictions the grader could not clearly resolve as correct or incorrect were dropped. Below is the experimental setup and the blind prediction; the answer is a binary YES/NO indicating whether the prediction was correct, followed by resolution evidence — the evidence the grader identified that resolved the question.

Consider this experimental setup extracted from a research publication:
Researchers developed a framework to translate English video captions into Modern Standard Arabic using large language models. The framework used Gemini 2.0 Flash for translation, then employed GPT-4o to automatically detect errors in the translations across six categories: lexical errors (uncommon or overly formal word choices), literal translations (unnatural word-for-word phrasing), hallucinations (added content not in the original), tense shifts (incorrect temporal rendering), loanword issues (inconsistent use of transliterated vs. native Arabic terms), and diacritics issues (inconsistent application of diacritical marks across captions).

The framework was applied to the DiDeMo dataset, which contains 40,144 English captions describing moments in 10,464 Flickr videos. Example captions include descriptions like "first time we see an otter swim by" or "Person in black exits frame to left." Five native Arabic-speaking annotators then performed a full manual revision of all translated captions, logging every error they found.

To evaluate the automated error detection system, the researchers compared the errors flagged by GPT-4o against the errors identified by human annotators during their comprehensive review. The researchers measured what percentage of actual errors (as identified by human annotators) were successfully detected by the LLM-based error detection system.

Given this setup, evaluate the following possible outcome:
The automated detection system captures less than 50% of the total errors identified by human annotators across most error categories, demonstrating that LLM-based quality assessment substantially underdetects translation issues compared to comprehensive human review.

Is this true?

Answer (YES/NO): NO